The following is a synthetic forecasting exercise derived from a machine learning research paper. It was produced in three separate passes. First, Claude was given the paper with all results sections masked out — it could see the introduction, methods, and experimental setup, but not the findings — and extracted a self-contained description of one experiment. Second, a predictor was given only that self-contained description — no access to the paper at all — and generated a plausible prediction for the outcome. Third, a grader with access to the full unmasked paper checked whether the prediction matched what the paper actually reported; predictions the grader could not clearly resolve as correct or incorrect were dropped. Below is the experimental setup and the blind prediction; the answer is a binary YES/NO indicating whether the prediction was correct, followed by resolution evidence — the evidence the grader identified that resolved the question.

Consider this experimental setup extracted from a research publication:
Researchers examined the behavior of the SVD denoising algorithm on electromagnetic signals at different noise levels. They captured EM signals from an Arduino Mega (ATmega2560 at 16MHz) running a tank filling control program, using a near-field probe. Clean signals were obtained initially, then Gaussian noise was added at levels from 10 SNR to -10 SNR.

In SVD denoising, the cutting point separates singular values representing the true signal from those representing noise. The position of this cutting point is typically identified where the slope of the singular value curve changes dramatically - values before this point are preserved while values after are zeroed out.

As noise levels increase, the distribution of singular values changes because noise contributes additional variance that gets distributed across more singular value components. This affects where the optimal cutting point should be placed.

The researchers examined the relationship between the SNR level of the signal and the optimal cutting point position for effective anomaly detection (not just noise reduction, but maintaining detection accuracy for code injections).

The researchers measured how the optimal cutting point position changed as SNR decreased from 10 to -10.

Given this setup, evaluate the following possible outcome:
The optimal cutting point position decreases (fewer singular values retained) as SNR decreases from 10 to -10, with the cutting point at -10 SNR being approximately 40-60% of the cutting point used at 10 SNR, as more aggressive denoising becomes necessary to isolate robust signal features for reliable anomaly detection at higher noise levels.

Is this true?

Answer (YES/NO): NO